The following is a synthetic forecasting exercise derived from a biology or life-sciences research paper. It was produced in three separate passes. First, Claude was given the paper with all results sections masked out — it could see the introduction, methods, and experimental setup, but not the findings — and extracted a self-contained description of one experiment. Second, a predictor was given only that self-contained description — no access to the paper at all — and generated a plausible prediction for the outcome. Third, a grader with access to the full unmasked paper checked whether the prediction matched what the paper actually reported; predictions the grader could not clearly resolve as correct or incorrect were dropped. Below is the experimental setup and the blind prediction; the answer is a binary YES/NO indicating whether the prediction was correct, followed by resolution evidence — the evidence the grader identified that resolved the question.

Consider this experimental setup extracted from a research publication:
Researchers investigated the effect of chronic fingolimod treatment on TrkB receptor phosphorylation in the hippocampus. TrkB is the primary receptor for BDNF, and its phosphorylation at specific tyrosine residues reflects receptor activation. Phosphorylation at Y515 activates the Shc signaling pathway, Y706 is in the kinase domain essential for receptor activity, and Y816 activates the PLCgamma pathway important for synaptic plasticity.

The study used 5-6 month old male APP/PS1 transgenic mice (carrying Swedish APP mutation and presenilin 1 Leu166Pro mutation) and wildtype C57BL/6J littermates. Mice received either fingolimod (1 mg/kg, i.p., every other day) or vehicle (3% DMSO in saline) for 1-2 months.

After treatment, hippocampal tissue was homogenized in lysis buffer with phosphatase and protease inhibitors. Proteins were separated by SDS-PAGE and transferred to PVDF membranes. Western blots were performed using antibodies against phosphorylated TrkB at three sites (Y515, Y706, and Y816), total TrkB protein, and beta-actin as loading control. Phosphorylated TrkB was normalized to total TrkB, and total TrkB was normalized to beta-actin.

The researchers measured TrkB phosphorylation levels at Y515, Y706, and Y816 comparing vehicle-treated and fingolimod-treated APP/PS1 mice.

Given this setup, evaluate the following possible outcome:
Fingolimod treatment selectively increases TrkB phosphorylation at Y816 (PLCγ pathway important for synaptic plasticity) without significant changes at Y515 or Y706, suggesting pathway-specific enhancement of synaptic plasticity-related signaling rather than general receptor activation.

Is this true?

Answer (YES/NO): NO